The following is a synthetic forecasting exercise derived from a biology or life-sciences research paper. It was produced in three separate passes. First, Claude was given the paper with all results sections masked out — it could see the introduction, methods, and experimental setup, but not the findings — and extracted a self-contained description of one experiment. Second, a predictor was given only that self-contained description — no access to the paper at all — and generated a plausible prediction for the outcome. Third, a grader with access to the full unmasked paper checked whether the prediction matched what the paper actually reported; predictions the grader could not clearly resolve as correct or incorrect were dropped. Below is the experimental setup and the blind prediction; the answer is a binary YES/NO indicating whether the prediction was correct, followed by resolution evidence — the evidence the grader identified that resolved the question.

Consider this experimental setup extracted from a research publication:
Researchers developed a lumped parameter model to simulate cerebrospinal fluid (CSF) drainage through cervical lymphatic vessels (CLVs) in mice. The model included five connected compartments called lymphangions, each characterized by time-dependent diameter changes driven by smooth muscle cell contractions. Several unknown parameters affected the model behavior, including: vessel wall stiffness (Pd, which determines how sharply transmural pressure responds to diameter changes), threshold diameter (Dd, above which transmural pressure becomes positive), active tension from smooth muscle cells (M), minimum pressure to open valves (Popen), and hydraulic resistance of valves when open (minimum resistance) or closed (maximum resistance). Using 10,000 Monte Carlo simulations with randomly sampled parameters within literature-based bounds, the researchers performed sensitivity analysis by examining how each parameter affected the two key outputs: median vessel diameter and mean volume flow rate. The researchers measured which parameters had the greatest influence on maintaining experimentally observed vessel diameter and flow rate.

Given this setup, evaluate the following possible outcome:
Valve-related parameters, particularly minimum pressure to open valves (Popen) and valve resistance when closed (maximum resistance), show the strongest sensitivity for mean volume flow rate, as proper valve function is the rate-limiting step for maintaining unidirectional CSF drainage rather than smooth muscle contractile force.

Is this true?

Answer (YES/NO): NO